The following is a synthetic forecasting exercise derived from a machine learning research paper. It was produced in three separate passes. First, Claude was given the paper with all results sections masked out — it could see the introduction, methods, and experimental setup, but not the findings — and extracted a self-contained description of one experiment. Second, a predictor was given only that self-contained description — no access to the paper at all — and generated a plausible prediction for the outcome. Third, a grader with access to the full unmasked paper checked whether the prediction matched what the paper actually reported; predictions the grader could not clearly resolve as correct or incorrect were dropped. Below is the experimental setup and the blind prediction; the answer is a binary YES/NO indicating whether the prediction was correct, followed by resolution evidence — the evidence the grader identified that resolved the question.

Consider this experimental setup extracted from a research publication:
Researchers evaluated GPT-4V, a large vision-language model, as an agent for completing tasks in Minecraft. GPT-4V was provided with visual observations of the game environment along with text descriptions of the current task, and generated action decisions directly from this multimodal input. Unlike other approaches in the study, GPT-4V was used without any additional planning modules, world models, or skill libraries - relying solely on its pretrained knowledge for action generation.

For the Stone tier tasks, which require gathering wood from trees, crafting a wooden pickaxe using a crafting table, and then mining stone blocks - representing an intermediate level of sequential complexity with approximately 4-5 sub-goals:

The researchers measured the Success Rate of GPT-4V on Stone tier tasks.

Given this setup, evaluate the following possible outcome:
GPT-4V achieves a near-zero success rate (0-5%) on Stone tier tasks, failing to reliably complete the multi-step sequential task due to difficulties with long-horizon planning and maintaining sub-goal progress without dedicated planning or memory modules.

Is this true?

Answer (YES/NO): NO